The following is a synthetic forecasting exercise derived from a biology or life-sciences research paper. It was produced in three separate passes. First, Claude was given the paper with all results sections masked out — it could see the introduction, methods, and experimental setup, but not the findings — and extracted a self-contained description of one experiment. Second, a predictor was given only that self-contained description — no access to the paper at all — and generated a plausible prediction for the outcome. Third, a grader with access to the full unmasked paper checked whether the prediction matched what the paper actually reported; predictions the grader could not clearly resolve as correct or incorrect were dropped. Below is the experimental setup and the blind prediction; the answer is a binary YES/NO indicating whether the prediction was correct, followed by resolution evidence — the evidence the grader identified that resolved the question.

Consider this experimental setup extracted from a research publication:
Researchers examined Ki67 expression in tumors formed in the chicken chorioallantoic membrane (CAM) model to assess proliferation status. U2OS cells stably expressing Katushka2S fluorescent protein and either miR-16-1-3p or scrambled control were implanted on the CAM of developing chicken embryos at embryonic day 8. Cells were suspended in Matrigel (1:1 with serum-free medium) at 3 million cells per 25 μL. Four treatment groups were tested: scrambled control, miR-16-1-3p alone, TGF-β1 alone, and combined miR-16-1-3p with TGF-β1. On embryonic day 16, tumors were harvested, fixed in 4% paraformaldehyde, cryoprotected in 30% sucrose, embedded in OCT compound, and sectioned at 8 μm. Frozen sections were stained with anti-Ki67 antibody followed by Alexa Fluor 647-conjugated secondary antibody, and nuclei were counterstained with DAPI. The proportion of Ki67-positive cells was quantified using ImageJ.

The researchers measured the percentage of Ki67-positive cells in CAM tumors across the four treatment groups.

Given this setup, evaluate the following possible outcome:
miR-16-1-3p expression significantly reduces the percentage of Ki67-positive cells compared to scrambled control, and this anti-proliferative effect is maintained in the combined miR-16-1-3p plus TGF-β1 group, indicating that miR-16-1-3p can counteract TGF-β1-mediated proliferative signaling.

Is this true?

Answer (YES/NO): NO